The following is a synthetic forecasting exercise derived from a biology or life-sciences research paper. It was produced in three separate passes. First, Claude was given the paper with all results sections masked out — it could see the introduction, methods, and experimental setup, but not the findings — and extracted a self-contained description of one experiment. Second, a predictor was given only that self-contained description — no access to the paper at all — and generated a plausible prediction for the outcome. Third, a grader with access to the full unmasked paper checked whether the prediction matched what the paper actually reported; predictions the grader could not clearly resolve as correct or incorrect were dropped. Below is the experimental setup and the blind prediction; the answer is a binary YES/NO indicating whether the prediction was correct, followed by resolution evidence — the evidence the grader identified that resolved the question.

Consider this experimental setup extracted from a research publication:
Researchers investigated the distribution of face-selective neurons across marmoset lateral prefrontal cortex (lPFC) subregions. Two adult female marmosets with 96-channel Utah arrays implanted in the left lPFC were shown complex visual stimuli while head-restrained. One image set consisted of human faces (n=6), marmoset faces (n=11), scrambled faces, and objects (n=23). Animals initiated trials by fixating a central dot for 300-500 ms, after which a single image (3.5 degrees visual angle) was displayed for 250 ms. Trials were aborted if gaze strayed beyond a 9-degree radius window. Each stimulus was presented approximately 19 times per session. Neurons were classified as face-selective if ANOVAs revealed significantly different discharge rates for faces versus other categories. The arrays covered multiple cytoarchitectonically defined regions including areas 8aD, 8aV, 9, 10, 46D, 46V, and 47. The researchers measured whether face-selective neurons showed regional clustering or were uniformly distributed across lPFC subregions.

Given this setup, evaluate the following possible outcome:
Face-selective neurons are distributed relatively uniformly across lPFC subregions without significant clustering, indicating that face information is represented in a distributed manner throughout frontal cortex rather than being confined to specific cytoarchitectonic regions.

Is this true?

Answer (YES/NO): NO